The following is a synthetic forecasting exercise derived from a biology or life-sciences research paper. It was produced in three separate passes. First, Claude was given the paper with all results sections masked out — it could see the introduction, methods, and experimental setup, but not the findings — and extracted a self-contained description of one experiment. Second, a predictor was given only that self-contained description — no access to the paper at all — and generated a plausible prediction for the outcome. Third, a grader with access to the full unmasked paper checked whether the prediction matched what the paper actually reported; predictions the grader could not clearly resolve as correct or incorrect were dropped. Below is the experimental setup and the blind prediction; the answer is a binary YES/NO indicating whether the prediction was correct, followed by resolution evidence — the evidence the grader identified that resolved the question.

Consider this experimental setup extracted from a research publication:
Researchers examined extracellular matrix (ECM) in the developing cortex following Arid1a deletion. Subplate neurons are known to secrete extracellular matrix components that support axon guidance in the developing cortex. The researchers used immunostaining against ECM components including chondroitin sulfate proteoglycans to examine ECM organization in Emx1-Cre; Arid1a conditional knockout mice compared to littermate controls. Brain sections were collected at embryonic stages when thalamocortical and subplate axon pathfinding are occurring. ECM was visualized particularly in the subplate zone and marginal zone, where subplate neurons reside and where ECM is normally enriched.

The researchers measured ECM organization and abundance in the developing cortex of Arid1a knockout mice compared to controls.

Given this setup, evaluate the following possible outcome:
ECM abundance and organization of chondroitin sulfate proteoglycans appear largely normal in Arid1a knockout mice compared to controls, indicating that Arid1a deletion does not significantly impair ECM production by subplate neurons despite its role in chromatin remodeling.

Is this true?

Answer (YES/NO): NO